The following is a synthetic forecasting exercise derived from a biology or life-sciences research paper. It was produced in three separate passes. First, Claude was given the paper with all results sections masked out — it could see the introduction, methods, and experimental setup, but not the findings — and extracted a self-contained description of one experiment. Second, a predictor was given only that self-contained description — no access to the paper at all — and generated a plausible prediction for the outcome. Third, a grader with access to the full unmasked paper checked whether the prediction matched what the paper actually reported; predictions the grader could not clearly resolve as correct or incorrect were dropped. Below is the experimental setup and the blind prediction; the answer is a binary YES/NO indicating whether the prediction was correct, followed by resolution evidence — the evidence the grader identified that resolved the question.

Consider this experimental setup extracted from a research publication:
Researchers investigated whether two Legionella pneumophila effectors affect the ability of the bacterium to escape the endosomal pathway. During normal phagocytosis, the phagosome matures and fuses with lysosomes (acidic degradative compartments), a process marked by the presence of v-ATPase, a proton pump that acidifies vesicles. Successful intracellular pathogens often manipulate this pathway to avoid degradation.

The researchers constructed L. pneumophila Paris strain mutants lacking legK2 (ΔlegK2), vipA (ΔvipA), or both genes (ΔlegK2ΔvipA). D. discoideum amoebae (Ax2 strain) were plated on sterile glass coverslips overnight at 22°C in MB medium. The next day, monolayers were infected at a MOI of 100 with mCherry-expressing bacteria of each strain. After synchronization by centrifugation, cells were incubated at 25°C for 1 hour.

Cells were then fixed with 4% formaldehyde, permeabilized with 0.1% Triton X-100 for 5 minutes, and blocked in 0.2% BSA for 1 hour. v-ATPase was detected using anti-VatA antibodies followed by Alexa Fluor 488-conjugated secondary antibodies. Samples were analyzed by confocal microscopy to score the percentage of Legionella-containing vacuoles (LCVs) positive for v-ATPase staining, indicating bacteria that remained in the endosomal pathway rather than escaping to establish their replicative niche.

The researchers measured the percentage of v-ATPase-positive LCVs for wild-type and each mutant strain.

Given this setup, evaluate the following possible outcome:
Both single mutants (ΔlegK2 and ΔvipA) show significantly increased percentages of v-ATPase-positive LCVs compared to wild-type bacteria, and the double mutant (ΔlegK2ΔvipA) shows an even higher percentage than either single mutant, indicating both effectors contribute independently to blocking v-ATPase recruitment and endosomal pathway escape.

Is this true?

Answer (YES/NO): NO